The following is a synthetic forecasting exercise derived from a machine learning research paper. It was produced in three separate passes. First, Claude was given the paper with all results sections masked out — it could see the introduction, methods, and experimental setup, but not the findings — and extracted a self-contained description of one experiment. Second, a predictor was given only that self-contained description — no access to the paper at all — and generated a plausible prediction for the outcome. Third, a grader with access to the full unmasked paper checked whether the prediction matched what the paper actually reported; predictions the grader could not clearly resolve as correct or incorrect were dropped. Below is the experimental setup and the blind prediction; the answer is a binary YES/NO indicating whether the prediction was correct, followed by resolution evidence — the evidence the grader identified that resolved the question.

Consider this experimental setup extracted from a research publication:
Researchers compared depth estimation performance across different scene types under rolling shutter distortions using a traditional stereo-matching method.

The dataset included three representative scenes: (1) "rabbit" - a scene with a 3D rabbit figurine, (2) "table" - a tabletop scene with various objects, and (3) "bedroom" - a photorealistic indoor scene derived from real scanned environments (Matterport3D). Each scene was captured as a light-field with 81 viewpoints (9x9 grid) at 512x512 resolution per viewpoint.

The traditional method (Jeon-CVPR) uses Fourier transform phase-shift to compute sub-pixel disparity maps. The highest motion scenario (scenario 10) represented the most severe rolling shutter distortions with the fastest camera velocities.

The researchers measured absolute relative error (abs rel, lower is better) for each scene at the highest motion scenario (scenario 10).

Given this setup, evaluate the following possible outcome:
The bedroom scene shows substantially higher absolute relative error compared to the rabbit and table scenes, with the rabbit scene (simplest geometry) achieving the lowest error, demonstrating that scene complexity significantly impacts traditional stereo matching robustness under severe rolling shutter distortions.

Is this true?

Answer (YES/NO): NO